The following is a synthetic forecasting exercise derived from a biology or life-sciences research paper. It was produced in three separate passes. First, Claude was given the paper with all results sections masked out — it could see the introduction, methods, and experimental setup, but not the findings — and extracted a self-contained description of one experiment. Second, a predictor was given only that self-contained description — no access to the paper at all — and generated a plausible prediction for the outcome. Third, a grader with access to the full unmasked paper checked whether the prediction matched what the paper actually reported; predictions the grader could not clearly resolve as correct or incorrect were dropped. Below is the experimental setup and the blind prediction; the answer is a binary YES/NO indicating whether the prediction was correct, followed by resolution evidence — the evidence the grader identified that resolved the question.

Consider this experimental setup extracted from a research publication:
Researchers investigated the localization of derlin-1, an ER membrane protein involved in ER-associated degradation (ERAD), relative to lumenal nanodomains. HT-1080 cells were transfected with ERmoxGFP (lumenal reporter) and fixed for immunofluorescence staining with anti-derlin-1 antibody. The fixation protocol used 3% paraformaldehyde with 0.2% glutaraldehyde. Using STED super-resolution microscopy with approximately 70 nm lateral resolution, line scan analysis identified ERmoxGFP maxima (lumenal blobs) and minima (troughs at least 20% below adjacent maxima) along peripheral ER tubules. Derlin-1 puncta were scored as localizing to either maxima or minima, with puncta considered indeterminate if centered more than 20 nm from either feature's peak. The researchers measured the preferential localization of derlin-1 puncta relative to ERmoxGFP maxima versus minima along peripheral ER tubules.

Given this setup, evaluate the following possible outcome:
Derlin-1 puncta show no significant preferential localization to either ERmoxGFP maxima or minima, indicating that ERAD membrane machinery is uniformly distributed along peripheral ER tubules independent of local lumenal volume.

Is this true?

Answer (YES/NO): NO